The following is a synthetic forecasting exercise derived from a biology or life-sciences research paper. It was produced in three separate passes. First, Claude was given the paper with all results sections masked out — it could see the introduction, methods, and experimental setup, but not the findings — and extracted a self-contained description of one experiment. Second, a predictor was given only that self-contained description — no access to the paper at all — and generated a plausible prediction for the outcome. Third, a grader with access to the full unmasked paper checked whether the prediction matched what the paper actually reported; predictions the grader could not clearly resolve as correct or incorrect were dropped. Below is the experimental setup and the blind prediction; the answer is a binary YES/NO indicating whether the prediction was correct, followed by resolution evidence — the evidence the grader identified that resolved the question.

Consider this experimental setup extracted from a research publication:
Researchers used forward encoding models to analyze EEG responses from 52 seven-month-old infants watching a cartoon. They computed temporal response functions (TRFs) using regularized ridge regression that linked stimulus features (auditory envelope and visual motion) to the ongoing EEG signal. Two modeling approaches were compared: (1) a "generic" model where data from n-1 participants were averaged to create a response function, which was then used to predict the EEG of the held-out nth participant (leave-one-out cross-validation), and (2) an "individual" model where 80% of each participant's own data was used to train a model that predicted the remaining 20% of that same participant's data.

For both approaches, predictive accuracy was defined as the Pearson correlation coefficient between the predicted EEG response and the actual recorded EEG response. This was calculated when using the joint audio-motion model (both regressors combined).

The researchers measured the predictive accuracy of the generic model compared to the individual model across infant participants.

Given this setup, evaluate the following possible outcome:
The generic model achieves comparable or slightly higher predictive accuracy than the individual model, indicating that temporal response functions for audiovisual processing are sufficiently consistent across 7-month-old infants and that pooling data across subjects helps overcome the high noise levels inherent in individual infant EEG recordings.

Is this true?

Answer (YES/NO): NO